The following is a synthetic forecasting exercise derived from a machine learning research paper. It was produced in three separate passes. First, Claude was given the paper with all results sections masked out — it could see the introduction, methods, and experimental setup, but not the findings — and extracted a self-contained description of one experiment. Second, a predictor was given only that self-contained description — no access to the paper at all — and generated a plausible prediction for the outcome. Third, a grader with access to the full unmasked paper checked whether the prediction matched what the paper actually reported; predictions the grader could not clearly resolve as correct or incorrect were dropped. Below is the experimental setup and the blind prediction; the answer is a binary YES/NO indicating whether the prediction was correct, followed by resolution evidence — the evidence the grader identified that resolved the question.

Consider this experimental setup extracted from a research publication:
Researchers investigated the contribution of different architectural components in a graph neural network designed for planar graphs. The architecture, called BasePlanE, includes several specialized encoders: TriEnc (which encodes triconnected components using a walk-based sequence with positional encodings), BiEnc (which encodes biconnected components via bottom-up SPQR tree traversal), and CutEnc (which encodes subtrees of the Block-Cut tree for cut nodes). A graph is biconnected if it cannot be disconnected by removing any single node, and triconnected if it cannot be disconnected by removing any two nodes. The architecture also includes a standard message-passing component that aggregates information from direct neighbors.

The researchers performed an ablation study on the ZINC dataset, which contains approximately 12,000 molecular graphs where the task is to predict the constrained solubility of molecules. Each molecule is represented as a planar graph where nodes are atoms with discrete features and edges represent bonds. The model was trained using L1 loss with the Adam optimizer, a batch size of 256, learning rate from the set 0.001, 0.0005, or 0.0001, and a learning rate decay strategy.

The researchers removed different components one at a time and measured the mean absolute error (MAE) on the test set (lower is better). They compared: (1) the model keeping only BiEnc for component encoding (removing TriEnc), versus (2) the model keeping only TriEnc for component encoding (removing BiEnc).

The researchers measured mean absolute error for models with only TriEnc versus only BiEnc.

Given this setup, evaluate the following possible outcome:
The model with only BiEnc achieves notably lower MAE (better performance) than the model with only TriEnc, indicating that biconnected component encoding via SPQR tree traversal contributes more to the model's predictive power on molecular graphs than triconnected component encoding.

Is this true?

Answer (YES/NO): NO